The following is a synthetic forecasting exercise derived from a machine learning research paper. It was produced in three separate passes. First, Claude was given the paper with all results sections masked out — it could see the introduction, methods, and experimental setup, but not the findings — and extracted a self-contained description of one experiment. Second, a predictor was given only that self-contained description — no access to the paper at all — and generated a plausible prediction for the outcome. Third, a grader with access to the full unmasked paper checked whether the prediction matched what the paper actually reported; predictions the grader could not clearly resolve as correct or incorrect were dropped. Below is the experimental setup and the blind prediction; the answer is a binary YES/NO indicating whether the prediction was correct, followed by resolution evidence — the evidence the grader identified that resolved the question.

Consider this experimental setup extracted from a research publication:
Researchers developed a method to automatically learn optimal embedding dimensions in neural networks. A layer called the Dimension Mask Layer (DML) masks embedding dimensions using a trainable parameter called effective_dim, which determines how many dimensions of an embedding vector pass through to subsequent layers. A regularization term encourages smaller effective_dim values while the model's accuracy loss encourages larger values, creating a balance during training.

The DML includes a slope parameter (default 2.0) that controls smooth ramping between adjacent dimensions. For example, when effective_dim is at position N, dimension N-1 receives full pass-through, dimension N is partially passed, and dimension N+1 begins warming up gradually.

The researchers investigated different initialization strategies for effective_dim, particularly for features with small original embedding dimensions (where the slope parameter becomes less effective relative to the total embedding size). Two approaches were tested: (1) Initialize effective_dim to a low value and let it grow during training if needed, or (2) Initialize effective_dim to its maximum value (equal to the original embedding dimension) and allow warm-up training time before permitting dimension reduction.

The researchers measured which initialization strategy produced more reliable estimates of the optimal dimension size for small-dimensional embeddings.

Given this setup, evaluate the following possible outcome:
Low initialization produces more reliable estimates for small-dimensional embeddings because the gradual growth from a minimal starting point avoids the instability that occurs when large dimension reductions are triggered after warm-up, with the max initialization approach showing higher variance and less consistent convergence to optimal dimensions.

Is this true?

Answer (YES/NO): NO